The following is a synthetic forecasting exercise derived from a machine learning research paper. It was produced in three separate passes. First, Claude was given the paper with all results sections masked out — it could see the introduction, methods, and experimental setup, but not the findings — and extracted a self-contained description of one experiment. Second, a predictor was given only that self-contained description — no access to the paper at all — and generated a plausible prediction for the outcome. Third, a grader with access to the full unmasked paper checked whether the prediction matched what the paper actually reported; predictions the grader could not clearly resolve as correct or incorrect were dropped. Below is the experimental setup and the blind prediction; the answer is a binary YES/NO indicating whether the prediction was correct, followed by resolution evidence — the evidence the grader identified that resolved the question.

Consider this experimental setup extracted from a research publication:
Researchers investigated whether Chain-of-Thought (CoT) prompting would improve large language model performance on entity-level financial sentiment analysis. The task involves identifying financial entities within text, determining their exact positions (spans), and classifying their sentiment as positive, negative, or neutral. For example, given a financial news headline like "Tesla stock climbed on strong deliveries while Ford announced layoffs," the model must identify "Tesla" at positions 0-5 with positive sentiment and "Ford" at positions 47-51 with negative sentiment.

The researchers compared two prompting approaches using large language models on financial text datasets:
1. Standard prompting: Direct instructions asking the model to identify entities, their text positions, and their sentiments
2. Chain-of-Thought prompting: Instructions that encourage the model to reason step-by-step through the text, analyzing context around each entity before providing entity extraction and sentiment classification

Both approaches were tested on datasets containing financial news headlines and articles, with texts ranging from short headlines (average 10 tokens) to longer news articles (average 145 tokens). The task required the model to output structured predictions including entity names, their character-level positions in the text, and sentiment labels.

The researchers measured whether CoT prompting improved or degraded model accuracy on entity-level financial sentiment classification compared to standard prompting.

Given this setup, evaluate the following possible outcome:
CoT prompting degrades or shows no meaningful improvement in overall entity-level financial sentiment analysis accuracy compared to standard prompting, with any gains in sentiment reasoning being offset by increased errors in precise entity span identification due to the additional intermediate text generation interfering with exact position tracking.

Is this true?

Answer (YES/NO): YES